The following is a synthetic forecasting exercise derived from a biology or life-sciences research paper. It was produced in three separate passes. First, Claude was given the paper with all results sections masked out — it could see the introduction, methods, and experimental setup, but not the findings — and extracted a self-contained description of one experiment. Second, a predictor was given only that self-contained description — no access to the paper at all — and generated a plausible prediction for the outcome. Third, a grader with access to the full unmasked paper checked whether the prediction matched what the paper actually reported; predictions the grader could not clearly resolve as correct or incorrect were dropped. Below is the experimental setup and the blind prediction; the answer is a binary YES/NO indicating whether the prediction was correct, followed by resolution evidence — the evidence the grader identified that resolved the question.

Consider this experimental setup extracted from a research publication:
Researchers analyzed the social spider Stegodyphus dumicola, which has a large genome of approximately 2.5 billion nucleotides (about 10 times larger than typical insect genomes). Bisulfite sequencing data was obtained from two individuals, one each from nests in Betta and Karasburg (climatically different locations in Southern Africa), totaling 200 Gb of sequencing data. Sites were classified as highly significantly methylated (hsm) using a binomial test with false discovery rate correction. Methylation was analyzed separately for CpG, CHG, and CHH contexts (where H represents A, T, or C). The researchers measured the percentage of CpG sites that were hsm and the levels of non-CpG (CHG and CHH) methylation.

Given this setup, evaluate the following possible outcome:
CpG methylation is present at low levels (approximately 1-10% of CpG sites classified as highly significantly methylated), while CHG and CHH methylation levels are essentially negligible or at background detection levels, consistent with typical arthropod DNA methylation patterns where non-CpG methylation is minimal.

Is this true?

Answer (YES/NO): NO